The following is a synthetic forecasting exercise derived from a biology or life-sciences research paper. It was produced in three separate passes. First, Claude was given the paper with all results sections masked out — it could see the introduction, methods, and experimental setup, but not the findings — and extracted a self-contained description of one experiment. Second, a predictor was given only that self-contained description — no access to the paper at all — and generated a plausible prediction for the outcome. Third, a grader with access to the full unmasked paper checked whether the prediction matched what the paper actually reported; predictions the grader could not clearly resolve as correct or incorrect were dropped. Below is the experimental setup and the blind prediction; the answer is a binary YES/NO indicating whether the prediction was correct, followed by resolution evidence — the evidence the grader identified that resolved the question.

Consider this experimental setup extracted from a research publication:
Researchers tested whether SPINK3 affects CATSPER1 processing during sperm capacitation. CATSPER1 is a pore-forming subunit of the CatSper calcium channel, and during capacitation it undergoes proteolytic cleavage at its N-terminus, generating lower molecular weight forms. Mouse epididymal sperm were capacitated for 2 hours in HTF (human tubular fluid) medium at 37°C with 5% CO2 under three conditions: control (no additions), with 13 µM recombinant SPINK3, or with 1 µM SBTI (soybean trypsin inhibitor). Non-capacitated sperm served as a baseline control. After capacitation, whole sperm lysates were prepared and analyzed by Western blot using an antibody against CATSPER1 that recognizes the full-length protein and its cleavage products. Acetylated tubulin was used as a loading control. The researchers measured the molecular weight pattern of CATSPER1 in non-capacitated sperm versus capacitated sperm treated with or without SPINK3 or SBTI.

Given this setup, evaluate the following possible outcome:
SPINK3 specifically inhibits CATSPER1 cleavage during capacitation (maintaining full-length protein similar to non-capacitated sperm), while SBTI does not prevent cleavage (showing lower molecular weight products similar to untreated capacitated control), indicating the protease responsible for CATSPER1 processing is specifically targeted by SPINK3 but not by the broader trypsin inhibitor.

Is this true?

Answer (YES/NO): NO